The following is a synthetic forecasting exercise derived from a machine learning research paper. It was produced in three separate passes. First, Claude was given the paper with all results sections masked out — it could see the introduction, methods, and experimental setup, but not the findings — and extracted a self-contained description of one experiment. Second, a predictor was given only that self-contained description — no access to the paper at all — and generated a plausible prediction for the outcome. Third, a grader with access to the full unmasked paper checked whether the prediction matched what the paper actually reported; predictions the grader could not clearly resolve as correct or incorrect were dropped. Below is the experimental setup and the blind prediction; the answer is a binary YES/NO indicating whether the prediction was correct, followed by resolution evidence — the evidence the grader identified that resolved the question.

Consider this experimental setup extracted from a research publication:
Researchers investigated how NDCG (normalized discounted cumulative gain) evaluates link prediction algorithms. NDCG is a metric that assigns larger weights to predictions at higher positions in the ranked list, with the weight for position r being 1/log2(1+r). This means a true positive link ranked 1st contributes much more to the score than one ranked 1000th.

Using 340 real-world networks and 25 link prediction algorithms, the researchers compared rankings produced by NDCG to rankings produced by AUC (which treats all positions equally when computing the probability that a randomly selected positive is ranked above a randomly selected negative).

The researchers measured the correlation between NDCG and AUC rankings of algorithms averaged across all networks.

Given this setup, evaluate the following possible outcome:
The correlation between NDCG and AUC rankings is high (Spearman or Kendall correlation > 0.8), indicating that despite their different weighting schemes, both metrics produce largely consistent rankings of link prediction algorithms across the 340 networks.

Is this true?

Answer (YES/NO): NO